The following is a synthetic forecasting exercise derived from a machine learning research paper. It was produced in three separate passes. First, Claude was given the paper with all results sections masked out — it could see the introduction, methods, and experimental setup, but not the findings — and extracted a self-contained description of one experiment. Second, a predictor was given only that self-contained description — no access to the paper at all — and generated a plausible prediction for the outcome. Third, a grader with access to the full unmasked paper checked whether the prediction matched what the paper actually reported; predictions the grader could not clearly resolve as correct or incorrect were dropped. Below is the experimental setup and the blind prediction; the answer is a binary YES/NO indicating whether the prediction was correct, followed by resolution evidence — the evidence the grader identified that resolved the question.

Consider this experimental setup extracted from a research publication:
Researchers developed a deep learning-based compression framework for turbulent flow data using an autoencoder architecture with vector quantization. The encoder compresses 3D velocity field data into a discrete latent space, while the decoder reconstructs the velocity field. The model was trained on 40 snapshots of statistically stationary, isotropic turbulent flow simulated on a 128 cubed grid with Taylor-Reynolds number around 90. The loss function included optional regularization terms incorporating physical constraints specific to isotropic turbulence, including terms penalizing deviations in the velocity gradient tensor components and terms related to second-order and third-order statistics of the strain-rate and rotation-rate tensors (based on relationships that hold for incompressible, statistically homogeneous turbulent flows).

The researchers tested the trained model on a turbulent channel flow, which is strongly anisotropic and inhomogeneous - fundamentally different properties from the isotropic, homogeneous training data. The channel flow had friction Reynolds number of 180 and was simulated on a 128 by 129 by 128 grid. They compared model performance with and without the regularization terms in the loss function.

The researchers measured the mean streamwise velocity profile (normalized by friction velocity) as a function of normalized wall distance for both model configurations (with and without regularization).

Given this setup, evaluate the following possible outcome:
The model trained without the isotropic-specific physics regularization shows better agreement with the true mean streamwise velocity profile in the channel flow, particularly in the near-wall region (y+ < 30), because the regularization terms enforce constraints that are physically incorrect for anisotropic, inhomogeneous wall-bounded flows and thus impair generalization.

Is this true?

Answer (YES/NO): YES